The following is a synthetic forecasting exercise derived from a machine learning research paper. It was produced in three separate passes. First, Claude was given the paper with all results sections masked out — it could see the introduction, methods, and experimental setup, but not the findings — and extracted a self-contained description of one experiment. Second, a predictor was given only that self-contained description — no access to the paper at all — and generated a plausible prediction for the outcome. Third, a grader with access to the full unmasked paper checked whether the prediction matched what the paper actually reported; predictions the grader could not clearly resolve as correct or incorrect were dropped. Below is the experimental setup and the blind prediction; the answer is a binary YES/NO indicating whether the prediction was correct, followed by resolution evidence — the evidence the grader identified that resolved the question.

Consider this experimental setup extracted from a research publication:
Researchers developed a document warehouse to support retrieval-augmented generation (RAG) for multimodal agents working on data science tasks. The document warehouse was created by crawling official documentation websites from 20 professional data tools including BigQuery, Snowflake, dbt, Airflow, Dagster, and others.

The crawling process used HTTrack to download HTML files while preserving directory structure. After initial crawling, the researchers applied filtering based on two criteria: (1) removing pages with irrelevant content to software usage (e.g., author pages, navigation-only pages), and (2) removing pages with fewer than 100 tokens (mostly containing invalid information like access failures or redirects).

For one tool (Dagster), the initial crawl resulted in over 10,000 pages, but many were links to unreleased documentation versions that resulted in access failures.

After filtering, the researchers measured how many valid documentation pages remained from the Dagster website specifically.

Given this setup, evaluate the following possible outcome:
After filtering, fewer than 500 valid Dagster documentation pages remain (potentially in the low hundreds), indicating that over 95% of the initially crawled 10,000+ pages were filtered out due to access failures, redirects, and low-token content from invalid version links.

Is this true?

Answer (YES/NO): YES